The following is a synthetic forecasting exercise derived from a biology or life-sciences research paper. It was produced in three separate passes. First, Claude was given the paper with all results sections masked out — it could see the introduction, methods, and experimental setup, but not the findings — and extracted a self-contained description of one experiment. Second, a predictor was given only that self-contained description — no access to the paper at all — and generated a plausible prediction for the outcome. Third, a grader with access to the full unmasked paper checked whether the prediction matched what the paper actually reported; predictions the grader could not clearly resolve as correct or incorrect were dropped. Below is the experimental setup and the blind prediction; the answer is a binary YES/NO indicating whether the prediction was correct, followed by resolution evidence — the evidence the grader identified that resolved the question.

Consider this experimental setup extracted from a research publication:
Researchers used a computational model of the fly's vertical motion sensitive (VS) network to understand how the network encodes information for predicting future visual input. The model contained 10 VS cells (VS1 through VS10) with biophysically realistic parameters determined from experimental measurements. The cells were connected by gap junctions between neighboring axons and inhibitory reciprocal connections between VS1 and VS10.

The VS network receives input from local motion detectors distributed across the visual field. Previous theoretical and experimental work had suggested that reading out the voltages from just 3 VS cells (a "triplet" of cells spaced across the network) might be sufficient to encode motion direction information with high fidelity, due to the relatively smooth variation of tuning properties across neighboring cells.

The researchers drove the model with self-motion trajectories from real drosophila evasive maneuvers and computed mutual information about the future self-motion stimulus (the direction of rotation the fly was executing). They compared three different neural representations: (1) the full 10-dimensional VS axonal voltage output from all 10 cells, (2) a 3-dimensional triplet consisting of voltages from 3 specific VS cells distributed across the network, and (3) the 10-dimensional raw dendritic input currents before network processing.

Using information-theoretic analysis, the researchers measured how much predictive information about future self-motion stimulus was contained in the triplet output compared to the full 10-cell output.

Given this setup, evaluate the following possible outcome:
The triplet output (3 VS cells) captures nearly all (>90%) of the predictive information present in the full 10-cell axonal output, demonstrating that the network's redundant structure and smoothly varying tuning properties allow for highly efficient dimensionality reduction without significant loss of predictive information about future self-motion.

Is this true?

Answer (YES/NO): YES